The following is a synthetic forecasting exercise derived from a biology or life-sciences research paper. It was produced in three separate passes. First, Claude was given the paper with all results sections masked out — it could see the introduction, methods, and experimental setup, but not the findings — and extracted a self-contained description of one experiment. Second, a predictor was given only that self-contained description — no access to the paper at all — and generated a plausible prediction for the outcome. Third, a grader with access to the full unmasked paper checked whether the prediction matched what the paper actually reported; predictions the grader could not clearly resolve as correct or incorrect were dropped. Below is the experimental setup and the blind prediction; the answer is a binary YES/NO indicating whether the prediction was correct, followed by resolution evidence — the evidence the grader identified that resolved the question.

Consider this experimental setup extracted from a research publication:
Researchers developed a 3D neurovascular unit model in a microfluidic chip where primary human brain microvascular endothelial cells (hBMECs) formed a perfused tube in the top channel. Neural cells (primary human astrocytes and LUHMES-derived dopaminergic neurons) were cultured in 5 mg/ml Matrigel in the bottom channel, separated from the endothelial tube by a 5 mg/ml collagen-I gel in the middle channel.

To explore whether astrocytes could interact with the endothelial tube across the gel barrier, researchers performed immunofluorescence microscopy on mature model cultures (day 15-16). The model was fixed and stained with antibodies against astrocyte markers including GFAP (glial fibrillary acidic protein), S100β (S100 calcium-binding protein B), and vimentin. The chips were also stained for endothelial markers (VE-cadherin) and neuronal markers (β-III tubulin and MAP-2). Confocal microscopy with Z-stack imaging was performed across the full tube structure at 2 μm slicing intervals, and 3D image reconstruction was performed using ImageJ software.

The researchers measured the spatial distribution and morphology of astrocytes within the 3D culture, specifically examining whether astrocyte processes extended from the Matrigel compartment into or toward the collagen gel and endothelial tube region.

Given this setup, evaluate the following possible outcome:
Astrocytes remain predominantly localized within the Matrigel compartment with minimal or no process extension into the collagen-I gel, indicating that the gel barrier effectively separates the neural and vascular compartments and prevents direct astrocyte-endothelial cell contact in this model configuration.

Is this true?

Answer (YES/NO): NO